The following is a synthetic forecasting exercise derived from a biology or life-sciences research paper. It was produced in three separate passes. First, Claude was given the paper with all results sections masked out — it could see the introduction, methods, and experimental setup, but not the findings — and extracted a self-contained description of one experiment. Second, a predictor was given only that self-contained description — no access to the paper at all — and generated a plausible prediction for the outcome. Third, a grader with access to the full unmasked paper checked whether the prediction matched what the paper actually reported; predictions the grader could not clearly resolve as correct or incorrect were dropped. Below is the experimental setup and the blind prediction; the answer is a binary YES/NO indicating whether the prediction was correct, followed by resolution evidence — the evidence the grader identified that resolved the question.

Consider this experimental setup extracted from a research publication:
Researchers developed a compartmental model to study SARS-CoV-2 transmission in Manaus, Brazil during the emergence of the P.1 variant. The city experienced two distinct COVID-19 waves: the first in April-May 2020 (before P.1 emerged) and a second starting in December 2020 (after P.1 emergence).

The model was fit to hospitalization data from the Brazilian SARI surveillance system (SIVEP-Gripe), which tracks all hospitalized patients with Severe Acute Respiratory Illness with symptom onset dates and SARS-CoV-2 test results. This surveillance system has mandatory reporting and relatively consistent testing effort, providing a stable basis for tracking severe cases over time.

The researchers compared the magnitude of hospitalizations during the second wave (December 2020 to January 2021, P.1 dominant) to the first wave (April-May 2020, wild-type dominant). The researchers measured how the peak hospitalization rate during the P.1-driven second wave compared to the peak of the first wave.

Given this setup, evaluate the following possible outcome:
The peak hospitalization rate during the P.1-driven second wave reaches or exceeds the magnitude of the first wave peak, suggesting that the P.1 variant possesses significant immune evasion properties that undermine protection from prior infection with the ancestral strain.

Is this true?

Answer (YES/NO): YES